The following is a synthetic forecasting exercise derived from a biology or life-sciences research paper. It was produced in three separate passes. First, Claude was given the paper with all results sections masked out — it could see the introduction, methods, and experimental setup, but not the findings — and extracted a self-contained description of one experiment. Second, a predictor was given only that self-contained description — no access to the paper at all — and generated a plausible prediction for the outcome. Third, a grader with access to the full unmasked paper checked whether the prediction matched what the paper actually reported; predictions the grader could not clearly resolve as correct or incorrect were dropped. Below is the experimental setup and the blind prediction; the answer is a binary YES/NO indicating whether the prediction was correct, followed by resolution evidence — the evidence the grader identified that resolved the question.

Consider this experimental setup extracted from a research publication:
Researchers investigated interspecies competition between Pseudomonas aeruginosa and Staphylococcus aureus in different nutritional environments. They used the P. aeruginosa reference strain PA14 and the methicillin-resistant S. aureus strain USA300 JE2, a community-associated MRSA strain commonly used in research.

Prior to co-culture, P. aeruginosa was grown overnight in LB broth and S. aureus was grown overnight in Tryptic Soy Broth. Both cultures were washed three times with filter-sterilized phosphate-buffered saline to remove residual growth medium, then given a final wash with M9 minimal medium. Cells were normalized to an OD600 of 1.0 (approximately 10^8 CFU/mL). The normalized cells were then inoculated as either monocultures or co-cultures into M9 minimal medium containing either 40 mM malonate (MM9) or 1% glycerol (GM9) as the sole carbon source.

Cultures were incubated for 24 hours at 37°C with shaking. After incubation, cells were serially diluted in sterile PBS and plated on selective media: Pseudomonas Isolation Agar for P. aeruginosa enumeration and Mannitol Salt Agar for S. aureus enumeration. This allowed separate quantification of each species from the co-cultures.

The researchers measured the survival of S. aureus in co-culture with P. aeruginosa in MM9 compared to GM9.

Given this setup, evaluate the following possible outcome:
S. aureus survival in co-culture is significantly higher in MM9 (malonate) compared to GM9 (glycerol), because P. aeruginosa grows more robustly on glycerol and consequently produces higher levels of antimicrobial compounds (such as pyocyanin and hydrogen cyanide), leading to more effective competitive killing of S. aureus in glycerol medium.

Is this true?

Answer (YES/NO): NO